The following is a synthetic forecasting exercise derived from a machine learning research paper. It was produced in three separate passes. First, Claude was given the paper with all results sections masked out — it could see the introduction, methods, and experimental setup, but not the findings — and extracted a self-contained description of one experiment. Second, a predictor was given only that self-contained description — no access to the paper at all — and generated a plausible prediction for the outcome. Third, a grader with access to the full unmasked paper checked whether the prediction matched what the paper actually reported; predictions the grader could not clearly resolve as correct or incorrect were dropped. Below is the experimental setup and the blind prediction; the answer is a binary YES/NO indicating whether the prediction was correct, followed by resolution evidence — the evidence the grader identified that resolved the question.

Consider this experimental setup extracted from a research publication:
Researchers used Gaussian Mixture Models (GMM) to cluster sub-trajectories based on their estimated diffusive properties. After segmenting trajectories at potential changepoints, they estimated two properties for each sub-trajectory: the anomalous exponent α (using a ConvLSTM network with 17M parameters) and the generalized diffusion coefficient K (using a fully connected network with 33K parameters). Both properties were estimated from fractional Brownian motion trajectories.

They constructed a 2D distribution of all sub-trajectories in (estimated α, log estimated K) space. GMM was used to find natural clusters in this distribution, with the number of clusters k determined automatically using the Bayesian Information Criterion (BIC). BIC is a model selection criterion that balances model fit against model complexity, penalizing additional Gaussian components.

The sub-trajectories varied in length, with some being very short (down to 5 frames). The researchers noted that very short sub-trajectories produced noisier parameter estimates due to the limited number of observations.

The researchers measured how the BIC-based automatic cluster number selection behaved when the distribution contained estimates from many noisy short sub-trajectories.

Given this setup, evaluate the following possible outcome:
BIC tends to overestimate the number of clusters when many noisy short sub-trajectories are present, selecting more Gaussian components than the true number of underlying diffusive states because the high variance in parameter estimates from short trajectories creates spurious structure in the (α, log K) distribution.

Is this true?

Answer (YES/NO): YES